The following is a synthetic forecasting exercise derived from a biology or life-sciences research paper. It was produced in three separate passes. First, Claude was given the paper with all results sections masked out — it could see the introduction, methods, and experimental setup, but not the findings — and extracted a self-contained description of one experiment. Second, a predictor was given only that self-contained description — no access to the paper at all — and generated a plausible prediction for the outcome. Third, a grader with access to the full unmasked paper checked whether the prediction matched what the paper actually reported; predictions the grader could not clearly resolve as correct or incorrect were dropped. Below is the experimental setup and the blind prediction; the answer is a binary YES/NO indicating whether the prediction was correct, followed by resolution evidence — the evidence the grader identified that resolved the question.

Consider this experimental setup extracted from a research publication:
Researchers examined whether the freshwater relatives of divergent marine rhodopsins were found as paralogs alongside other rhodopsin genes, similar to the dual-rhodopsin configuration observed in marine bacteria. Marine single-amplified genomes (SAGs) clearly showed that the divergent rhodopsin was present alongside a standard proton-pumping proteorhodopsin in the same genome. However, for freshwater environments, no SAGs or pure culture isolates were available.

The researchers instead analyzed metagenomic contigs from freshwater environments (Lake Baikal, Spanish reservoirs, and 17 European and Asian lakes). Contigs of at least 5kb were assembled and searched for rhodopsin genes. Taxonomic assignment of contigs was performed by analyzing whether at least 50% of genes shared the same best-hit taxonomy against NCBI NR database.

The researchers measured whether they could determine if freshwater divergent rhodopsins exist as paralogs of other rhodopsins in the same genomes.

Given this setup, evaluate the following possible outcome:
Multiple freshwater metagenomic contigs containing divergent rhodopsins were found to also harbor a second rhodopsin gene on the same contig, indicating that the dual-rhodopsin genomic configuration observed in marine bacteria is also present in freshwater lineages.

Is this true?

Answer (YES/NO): NO